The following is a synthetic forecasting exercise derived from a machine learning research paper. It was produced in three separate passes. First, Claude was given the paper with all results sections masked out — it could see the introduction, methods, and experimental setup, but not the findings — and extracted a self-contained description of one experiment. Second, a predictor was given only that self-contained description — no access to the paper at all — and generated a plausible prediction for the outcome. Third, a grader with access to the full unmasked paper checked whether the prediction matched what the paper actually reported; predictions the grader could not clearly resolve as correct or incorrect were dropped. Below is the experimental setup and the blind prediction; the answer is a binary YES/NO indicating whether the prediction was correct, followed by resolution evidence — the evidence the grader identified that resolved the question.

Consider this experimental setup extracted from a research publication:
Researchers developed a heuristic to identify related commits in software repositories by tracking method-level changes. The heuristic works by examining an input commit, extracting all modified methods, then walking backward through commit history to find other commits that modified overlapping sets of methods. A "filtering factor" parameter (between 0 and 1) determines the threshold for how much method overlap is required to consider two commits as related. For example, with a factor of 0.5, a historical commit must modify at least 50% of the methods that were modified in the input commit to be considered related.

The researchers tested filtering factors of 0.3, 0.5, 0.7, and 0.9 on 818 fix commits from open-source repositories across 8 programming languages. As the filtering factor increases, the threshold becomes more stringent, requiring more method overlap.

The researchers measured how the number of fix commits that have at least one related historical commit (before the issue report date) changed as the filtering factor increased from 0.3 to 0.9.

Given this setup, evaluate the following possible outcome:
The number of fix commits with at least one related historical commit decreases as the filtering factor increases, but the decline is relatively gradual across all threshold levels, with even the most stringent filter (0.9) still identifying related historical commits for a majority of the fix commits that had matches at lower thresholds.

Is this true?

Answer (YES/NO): YES